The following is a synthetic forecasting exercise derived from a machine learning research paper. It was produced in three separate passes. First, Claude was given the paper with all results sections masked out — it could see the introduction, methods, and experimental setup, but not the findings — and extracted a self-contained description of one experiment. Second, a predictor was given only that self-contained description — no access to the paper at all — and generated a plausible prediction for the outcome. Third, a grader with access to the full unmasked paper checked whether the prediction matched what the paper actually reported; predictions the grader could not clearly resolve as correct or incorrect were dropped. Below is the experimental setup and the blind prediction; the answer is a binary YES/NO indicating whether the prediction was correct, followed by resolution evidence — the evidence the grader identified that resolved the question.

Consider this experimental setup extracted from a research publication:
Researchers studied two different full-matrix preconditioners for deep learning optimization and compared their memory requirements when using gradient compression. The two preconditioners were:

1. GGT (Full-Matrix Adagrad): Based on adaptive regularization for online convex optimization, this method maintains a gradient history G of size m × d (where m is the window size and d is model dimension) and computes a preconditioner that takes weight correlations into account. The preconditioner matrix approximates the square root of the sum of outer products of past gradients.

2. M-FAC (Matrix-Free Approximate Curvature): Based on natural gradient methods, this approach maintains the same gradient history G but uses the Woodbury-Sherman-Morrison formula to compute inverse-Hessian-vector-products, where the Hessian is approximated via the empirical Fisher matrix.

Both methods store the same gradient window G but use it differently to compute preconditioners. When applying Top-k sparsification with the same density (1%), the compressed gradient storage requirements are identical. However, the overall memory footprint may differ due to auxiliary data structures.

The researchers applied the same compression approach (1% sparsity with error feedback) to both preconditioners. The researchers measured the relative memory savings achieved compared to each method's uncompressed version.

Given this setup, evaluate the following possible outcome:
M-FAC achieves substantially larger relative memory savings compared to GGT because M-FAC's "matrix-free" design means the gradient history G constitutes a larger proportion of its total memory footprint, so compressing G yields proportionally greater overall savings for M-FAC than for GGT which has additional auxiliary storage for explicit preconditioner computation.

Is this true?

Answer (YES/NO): YES